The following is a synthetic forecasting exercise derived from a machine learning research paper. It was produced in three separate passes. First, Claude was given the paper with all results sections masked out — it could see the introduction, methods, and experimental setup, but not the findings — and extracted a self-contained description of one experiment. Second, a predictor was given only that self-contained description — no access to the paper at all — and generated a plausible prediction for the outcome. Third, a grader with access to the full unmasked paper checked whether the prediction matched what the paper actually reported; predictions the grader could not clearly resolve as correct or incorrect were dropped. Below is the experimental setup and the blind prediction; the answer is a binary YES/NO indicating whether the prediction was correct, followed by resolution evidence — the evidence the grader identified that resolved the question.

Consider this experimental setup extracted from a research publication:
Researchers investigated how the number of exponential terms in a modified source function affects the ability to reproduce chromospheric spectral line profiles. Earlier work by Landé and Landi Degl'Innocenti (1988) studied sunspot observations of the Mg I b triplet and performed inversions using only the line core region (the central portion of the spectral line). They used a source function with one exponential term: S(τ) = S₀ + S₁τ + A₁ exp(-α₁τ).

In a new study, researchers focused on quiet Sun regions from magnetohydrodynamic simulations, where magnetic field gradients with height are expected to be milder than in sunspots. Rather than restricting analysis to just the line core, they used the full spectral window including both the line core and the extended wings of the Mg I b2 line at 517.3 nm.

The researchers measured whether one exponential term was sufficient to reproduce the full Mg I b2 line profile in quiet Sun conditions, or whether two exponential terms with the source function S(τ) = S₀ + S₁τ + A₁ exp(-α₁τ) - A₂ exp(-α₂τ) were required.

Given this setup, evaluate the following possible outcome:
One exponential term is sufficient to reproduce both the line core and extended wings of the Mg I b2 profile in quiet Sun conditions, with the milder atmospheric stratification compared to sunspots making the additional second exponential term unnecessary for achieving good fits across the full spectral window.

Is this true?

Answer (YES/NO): NO